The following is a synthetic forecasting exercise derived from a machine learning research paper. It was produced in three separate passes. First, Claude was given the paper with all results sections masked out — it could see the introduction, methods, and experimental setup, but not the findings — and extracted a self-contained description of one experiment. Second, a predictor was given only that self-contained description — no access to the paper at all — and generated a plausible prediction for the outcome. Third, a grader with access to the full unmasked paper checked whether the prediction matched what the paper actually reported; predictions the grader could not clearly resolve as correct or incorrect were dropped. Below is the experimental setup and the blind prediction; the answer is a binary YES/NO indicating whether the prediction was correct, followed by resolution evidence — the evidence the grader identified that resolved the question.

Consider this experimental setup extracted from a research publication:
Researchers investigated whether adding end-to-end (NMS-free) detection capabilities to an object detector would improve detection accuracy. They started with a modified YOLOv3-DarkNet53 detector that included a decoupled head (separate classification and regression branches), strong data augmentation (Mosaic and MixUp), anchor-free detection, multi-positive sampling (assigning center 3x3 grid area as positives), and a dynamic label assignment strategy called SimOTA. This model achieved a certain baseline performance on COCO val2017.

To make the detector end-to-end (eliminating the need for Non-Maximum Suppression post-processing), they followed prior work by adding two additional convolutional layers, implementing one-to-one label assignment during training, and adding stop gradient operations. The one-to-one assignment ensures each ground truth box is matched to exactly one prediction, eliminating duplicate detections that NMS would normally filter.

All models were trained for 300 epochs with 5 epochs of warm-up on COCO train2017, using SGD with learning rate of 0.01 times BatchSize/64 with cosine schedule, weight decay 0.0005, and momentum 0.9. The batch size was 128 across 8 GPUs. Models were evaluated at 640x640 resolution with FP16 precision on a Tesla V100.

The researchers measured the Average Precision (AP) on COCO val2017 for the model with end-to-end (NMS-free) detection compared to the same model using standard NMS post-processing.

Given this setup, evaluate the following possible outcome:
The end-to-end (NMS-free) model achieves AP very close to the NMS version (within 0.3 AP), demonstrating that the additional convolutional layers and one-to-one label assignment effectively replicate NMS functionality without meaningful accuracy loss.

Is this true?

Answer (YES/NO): NO